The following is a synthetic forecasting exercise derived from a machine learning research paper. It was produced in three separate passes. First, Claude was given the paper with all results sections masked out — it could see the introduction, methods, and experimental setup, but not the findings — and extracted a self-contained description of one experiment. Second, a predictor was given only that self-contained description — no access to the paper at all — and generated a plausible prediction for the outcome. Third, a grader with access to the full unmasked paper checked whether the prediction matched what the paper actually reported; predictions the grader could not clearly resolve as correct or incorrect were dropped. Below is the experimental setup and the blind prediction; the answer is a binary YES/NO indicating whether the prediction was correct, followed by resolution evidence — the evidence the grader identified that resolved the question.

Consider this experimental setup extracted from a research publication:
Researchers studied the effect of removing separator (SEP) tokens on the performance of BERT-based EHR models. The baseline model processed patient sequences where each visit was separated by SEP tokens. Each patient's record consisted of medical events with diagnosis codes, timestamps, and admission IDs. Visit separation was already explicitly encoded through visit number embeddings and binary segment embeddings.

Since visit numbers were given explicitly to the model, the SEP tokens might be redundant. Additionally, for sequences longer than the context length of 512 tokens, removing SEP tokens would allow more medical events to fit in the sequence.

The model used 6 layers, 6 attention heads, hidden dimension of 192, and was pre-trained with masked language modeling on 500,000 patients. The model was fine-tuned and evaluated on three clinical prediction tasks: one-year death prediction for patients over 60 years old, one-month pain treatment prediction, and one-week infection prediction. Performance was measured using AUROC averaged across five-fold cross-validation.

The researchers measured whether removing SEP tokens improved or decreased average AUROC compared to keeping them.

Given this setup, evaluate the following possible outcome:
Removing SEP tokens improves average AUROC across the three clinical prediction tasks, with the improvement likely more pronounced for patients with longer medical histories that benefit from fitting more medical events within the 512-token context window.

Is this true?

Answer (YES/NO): NO